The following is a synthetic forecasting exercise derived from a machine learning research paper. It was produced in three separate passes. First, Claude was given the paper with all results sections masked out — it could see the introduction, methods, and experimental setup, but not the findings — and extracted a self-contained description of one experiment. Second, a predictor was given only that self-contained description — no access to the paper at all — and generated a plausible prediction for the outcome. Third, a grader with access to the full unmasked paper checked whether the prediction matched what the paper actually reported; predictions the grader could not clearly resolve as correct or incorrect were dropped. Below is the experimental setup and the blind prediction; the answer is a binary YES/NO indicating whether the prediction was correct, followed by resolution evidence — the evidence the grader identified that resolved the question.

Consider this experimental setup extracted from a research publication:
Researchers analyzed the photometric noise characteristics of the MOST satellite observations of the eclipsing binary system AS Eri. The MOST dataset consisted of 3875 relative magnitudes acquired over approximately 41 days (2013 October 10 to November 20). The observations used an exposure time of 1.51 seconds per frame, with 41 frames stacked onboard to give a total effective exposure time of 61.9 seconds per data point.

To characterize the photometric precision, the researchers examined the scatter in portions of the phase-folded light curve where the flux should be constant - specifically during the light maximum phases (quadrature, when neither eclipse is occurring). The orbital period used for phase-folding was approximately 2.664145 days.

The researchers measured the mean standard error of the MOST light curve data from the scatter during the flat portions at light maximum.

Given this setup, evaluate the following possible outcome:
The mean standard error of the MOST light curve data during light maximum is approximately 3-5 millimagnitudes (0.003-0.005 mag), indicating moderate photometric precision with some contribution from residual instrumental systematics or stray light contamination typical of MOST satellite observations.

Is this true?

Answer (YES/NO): YES